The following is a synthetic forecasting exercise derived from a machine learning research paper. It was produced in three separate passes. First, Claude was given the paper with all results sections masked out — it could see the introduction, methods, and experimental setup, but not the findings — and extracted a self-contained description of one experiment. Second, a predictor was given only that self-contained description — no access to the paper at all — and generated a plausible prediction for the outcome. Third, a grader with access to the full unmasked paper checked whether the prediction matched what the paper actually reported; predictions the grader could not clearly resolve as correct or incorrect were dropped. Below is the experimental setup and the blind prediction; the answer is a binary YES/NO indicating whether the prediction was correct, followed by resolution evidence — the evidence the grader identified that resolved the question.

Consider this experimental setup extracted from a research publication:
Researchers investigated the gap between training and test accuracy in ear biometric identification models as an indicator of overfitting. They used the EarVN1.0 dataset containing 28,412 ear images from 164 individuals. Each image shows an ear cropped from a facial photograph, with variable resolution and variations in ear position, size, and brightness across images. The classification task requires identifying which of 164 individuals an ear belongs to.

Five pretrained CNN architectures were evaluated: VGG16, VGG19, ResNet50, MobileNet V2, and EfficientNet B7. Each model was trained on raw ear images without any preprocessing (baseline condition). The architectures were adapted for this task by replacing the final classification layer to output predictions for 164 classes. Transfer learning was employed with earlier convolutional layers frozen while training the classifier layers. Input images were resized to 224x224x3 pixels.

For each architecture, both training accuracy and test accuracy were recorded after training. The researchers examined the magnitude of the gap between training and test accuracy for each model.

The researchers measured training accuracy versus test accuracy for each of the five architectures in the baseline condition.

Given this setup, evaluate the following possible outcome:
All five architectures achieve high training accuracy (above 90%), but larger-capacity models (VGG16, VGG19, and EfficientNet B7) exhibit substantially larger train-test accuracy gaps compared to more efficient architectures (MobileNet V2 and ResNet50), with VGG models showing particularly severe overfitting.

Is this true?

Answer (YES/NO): NO